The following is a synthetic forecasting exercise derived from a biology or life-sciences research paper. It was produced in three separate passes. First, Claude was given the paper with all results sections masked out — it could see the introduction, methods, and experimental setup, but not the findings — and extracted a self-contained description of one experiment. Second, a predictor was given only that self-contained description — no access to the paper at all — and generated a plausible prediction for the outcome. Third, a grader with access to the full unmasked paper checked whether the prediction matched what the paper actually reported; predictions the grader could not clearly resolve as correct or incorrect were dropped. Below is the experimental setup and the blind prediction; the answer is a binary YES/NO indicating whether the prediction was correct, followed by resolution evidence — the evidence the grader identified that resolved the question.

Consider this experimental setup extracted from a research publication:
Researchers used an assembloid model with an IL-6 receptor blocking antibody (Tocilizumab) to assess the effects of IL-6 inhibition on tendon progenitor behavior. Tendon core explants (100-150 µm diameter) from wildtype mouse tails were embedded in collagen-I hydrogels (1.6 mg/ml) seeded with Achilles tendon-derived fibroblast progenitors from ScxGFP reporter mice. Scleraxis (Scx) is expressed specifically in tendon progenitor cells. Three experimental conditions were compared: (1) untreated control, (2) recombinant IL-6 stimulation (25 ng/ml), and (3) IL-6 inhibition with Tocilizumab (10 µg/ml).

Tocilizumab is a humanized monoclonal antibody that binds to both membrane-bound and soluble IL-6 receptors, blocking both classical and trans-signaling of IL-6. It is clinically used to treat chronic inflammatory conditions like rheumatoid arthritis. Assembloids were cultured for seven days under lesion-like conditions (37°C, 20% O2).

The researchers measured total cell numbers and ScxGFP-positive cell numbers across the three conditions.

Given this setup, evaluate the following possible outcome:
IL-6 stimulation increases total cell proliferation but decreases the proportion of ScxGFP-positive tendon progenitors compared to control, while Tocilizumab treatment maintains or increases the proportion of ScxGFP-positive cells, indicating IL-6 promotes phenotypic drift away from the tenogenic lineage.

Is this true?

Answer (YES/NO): NO